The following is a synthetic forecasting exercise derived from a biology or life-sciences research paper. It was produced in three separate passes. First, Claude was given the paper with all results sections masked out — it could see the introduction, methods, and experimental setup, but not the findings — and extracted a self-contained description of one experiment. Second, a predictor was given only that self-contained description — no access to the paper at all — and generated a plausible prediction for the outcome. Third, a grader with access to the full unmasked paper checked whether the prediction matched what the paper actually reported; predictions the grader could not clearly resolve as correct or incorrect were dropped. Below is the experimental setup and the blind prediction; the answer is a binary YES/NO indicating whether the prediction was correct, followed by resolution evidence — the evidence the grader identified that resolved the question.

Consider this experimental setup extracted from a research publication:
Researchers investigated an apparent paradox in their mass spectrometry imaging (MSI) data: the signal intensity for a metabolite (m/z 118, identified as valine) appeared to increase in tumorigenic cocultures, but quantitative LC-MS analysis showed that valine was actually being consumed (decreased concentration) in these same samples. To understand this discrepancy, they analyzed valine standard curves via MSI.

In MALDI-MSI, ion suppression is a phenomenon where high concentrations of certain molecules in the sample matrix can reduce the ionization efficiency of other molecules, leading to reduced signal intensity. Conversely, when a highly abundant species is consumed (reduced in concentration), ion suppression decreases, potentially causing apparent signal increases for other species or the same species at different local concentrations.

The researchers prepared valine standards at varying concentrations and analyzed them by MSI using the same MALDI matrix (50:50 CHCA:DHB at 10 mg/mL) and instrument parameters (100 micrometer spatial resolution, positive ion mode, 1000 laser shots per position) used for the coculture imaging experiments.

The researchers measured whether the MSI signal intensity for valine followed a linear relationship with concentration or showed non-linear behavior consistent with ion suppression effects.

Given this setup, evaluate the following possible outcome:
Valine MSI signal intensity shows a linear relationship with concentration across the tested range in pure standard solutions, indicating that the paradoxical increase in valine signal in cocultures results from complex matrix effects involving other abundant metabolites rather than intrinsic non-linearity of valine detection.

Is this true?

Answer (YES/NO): NO